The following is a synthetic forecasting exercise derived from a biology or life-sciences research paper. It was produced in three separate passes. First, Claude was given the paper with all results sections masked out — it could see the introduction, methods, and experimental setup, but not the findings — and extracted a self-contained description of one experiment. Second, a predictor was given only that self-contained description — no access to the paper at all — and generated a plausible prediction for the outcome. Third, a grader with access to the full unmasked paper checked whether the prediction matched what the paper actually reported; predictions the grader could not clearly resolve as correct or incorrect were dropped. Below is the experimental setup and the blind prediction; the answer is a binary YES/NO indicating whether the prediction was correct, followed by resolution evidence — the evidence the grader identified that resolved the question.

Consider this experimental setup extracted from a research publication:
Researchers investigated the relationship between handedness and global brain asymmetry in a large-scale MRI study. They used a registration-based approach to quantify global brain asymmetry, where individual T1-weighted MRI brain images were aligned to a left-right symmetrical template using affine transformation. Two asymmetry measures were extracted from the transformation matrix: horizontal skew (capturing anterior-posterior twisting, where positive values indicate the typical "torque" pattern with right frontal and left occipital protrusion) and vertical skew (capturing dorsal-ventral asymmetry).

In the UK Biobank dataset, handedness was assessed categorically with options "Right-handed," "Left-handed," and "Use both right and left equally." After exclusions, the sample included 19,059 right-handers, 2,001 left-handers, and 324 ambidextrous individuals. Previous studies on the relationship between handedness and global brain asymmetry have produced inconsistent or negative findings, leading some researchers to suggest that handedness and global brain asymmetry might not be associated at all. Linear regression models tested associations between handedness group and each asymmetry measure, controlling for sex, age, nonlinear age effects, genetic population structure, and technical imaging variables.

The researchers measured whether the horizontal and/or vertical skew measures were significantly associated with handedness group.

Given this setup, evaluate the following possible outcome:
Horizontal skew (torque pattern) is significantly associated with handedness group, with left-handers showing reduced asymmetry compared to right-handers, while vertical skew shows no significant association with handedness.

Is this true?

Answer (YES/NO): NO